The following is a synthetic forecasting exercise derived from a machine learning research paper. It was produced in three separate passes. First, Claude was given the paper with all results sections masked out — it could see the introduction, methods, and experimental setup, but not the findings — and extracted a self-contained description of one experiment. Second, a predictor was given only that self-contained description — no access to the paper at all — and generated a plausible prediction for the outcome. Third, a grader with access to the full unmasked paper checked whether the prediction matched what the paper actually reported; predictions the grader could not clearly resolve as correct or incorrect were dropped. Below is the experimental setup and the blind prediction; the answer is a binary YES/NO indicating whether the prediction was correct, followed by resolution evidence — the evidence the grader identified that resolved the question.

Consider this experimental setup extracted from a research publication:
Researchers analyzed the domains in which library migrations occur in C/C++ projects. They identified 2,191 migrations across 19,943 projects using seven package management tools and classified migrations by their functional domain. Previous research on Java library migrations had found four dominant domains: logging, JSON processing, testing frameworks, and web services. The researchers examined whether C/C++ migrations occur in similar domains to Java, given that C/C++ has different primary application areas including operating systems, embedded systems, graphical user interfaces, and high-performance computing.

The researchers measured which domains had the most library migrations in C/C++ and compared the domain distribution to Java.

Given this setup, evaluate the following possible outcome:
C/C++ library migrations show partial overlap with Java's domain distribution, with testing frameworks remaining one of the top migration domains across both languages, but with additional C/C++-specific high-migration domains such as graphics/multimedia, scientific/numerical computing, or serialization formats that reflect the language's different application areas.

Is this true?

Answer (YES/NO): NO